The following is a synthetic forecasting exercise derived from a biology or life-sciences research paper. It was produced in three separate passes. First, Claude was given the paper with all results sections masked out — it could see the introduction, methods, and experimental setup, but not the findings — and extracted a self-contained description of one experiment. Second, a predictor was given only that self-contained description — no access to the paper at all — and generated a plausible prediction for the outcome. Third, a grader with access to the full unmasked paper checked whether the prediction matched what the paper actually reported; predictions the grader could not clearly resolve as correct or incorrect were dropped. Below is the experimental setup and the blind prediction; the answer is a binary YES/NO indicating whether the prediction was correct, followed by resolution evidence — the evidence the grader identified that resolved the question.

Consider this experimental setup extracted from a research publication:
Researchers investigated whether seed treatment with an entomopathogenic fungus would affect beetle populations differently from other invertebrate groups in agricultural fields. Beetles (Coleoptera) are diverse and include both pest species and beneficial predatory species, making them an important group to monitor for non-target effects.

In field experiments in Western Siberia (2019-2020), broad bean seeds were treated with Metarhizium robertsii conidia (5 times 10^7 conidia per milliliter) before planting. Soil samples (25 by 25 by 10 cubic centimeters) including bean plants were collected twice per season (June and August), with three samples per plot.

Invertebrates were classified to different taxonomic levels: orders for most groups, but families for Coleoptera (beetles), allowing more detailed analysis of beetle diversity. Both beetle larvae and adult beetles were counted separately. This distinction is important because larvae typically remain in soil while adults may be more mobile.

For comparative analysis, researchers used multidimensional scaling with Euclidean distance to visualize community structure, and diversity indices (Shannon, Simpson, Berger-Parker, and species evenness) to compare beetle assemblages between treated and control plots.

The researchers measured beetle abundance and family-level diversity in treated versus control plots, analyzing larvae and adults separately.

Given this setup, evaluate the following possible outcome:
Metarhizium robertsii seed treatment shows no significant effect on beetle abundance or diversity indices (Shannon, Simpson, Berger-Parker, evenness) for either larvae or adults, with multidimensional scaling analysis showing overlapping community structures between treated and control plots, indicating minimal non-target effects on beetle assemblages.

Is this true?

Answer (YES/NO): NO